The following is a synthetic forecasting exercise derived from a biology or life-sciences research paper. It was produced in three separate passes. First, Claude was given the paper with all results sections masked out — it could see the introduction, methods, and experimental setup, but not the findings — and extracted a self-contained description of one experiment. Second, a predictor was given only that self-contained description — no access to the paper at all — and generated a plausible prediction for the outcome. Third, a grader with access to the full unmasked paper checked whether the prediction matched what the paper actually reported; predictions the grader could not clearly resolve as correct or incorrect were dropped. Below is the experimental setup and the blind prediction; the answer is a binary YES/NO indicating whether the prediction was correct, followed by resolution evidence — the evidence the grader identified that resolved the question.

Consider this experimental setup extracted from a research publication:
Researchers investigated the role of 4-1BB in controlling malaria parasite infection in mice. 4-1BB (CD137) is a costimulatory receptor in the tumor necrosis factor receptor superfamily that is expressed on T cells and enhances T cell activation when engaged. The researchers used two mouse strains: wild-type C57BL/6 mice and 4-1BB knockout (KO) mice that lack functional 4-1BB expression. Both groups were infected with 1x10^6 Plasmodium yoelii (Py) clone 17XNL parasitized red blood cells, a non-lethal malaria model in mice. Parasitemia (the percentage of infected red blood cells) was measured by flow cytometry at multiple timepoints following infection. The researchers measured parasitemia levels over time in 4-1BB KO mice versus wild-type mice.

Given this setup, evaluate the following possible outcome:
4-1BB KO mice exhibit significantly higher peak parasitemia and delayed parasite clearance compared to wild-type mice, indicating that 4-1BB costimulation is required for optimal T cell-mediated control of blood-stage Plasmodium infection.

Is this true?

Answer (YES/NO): YES